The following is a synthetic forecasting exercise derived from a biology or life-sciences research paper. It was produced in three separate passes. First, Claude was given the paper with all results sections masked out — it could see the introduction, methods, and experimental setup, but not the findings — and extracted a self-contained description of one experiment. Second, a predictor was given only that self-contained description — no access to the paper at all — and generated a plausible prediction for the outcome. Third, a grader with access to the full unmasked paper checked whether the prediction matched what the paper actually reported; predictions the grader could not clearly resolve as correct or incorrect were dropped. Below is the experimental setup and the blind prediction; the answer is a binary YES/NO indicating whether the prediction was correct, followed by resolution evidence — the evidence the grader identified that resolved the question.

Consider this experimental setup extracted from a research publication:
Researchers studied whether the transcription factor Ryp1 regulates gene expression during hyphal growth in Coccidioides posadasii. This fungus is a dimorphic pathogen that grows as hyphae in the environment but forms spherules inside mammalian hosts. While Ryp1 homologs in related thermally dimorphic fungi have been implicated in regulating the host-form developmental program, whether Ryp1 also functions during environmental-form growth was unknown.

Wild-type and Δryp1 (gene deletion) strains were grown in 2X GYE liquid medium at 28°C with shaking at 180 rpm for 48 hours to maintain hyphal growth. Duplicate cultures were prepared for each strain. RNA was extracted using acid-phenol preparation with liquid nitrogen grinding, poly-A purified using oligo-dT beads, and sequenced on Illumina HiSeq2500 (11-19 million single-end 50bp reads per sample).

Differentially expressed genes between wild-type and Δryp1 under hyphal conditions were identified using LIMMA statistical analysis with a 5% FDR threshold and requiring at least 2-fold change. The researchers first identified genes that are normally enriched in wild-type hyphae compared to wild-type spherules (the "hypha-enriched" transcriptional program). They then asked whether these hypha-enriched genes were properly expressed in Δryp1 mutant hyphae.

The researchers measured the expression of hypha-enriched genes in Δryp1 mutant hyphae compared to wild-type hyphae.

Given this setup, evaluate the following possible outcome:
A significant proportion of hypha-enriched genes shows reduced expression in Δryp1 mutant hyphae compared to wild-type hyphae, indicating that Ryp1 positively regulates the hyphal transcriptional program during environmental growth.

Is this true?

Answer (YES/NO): NO